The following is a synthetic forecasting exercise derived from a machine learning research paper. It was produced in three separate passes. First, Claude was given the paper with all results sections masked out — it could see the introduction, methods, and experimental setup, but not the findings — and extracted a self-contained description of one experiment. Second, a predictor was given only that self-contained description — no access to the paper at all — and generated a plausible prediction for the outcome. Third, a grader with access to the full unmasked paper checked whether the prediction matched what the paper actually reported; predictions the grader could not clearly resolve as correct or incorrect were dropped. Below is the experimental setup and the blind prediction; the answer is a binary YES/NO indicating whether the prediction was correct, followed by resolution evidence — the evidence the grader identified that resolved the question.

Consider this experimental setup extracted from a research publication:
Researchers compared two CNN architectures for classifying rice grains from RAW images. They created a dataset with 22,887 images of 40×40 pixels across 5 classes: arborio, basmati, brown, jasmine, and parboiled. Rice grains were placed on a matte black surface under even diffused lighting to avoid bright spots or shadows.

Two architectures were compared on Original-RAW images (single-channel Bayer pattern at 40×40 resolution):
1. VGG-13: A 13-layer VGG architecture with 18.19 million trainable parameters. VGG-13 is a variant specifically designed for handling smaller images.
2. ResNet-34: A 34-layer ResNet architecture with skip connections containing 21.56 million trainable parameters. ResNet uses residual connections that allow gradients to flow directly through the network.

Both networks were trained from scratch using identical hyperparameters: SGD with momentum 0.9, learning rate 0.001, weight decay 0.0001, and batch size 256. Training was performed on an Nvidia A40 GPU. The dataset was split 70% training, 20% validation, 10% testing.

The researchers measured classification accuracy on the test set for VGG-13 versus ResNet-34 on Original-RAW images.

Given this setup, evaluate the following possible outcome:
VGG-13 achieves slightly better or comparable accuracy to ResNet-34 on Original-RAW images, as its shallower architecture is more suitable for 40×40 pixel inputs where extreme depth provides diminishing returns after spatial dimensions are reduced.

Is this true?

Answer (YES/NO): YES